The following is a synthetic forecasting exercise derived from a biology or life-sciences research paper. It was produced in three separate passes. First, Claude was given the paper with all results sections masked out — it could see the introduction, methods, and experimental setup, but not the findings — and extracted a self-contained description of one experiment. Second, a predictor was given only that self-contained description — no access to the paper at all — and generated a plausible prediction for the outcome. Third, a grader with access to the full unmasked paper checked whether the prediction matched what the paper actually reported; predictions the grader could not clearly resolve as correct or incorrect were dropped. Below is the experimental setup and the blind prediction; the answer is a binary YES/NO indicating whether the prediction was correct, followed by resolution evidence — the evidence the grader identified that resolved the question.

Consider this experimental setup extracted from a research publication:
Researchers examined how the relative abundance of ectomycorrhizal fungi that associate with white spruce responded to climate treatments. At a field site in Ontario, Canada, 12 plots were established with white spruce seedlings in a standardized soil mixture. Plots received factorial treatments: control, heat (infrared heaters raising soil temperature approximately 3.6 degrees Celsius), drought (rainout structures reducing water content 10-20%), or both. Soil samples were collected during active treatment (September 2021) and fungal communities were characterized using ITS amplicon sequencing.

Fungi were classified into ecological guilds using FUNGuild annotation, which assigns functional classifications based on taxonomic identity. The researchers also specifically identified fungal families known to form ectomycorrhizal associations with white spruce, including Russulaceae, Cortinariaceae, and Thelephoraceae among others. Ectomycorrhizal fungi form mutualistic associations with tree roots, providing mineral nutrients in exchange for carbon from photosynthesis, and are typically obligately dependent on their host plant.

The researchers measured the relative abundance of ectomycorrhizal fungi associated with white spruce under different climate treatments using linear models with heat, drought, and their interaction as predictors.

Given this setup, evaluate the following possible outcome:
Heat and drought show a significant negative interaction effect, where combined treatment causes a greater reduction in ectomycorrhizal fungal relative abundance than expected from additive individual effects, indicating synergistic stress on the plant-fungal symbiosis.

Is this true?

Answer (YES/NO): NO